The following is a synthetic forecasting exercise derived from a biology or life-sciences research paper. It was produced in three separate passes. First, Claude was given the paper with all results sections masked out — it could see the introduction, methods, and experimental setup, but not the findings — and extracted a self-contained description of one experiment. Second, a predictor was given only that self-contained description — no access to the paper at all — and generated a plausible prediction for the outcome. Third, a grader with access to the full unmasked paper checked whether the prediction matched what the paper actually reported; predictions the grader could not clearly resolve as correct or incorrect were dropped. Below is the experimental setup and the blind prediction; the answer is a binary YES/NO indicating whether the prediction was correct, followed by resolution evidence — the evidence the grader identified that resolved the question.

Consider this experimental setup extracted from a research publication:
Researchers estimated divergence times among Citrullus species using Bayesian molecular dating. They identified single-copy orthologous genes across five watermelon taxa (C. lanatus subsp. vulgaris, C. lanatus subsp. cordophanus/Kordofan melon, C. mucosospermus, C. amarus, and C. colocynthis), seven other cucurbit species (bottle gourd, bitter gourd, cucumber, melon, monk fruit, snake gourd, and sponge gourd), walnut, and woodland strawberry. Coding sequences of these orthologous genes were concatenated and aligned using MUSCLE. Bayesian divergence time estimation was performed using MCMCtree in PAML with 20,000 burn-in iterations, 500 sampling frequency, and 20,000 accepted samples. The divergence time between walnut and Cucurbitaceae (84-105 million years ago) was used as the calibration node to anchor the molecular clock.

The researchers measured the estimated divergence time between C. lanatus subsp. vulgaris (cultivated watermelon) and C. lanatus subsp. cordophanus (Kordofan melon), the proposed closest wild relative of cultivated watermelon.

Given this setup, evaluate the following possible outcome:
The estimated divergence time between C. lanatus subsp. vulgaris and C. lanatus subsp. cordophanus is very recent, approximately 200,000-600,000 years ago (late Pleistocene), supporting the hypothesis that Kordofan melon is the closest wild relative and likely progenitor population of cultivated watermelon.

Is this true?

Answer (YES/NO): NO